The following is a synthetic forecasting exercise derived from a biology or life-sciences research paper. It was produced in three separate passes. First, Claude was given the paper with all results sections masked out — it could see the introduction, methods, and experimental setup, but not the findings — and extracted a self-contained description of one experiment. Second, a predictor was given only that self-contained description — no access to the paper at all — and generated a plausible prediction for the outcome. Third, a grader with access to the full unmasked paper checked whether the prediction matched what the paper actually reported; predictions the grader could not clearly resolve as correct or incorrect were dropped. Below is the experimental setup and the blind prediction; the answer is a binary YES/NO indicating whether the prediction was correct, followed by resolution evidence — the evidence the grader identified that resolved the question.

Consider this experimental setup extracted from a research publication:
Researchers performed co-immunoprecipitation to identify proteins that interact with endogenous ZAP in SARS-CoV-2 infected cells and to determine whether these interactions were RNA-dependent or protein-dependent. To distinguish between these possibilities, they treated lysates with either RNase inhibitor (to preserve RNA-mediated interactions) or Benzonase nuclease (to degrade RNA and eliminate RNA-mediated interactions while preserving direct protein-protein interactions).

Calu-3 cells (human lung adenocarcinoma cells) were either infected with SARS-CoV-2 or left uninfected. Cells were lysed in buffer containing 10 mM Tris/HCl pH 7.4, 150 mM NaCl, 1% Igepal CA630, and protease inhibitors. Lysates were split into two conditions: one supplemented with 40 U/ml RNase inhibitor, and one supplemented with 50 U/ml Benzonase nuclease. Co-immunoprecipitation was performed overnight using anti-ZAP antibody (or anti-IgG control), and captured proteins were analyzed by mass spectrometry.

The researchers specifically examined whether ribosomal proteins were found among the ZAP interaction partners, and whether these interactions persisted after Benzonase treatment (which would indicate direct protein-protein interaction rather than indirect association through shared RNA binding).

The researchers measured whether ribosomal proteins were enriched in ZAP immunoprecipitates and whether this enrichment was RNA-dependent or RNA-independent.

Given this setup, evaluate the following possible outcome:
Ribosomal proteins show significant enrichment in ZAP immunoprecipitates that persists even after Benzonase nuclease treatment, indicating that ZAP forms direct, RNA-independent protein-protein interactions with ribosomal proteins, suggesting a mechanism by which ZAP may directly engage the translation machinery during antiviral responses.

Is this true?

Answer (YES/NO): YES